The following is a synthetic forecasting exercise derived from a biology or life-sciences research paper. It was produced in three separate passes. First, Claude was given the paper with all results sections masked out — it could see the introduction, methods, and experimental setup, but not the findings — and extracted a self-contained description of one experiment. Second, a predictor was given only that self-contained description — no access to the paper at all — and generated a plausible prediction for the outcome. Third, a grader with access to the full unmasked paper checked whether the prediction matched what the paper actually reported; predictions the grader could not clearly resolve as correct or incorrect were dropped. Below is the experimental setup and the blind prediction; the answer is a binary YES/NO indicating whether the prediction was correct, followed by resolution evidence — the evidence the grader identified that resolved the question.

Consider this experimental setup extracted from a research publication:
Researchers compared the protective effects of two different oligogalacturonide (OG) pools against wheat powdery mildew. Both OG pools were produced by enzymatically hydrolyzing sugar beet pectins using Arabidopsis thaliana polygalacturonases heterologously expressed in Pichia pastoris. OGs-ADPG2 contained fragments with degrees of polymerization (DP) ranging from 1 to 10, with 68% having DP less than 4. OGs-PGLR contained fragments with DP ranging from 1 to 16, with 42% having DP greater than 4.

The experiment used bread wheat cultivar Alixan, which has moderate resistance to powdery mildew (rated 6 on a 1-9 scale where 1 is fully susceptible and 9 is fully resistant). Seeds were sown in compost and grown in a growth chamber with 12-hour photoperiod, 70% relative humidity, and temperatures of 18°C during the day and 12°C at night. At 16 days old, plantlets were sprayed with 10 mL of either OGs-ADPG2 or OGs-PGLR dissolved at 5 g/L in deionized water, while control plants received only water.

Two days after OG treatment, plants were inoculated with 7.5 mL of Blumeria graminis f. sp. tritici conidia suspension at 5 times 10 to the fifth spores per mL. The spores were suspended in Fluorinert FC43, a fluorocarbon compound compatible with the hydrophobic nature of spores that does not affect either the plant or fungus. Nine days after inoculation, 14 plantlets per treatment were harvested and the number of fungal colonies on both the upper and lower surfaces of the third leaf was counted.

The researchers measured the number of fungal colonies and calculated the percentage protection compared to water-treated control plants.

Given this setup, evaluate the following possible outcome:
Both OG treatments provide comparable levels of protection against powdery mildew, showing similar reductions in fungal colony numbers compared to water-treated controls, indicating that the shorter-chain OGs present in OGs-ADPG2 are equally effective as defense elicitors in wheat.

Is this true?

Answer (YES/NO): NO